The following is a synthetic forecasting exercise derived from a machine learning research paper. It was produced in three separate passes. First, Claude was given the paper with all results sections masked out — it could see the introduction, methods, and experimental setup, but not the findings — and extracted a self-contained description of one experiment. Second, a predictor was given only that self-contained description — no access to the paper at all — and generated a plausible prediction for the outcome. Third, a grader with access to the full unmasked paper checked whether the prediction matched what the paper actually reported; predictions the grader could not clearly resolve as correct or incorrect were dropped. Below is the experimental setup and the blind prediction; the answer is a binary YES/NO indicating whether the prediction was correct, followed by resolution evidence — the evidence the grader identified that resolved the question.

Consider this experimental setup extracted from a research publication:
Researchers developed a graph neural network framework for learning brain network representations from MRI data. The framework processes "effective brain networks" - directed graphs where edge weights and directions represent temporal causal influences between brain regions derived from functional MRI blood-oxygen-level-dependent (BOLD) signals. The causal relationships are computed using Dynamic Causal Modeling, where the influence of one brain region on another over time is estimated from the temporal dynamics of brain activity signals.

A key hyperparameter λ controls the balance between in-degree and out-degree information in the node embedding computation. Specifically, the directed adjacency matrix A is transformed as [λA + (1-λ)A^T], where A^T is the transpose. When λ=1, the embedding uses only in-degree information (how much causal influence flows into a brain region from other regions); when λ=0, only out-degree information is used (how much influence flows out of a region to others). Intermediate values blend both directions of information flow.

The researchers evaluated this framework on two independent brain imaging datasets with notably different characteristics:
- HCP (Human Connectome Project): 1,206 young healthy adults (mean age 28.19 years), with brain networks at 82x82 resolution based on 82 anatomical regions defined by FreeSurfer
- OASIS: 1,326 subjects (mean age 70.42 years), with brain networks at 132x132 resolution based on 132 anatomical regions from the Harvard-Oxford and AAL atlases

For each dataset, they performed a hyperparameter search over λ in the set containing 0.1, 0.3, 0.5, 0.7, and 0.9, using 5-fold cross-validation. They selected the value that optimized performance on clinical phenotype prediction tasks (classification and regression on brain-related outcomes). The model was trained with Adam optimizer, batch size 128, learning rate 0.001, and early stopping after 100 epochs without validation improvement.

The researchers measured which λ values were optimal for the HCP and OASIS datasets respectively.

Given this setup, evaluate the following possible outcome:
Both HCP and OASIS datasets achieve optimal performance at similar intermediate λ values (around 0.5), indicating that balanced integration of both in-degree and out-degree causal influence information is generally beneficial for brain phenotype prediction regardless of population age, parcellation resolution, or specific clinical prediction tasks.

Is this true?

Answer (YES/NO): NO